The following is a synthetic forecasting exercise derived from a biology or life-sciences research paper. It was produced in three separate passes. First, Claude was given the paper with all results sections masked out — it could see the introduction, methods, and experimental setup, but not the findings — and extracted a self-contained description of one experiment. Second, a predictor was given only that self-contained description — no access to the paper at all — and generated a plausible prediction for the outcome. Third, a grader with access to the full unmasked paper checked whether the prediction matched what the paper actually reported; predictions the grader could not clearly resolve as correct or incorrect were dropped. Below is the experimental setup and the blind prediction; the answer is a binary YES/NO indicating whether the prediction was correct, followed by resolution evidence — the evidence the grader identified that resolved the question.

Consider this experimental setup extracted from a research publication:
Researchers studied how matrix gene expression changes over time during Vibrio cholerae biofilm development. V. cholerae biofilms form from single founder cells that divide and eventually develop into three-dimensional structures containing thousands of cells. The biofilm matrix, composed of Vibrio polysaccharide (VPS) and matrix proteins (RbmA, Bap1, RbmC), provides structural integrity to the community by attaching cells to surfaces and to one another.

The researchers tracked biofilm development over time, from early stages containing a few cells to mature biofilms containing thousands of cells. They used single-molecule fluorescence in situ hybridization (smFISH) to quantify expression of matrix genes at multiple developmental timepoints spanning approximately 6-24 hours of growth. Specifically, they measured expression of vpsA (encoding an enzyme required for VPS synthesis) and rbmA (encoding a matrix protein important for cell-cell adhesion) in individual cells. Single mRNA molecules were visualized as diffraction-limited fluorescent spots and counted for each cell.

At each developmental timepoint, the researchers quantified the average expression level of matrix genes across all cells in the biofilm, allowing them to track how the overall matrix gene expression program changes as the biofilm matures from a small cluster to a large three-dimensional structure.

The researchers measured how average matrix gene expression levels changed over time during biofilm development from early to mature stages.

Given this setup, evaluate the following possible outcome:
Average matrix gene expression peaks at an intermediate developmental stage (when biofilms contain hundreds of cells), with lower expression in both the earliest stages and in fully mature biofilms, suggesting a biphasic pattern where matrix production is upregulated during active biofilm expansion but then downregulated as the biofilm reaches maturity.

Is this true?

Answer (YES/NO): NO